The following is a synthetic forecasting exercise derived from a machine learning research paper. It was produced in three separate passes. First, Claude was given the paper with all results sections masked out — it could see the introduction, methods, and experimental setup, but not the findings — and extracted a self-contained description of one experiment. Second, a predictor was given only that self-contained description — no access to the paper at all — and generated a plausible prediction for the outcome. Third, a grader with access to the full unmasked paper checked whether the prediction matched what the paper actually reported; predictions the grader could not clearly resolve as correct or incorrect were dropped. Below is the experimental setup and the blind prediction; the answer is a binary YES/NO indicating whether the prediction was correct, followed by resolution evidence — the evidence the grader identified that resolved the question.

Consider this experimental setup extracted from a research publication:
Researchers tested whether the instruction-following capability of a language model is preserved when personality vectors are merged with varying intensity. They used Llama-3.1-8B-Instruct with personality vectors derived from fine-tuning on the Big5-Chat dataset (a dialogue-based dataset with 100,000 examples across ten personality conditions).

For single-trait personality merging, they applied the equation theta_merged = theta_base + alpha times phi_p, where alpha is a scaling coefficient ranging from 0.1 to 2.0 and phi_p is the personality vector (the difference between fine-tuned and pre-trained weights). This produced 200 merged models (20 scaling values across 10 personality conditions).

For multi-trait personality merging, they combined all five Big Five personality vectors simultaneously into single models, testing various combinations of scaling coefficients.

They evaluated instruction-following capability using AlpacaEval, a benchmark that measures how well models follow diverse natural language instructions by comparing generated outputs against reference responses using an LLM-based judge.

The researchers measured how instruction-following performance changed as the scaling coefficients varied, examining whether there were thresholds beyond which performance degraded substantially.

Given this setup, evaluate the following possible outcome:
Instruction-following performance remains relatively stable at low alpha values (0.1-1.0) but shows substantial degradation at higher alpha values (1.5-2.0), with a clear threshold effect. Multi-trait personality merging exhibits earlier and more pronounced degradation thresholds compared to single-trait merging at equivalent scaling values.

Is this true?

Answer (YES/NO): NO